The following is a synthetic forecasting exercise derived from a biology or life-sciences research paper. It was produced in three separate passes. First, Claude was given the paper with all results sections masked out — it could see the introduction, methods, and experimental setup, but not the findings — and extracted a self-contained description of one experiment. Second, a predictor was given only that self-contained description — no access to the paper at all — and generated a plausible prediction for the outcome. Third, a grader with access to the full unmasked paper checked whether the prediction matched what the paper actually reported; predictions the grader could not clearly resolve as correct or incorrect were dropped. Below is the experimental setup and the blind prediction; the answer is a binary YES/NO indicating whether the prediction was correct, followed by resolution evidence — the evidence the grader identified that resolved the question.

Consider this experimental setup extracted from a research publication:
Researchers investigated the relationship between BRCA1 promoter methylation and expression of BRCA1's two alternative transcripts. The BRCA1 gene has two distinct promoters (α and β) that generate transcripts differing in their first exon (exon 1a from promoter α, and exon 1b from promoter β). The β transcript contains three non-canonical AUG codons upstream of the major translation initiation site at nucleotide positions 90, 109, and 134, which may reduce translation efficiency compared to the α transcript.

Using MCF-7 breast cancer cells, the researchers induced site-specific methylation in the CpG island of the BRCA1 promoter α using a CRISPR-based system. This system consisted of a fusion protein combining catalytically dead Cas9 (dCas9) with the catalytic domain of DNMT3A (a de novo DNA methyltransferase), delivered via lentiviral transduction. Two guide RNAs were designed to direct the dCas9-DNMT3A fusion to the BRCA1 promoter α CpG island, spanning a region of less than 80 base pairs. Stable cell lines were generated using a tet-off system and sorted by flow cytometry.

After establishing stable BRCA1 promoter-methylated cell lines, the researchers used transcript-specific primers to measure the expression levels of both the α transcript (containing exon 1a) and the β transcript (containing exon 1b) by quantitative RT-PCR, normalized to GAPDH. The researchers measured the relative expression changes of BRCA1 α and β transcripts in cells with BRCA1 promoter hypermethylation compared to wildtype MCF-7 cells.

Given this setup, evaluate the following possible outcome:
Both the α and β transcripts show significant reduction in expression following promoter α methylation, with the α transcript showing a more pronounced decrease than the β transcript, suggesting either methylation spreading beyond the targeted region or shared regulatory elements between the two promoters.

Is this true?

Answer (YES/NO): YES